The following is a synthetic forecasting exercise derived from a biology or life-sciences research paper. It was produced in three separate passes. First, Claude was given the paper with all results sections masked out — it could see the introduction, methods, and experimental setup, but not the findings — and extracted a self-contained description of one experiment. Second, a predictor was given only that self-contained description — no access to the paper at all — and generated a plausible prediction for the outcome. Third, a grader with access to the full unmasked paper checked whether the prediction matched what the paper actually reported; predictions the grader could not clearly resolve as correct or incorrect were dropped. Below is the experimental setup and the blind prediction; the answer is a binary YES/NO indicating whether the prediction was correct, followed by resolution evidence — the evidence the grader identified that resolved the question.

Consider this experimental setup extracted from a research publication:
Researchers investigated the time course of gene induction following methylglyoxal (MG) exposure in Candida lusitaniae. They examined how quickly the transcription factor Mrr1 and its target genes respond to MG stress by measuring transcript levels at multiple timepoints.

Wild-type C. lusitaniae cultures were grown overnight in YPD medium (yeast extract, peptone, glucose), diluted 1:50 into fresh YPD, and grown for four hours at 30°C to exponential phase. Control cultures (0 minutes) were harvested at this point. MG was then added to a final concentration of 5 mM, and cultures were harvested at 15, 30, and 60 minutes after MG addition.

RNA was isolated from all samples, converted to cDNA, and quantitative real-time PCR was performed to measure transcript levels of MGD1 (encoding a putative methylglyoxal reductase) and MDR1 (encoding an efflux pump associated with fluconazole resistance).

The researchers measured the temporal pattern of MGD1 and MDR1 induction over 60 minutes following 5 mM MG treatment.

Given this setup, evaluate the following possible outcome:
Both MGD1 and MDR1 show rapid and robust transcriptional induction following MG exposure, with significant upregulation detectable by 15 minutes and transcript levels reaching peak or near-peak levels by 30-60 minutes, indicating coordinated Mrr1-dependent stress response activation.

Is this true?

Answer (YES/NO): NO